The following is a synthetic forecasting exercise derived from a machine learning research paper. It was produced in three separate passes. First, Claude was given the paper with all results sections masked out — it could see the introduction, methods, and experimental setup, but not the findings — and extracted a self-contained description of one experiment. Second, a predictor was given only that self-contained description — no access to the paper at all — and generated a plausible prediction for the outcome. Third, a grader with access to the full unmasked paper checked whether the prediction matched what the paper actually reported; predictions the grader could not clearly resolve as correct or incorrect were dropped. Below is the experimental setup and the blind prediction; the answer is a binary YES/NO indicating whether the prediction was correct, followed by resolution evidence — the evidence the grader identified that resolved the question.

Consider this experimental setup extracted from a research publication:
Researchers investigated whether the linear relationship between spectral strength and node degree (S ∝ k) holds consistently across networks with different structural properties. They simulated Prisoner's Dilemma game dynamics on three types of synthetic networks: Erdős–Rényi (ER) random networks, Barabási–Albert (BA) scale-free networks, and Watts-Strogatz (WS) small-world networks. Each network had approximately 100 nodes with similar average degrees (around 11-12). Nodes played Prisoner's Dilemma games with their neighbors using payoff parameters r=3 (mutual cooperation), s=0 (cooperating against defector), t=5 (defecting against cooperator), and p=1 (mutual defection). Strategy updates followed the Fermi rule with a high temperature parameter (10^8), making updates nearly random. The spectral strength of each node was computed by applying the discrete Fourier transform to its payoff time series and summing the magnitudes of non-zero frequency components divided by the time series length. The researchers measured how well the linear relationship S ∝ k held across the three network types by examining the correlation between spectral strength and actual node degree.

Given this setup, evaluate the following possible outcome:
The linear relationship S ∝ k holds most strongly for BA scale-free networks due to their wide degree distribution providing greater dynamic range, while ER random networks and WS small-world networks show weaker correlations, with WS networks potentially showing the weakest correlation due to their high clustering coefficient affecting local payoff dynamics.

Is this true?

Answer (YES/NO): NO